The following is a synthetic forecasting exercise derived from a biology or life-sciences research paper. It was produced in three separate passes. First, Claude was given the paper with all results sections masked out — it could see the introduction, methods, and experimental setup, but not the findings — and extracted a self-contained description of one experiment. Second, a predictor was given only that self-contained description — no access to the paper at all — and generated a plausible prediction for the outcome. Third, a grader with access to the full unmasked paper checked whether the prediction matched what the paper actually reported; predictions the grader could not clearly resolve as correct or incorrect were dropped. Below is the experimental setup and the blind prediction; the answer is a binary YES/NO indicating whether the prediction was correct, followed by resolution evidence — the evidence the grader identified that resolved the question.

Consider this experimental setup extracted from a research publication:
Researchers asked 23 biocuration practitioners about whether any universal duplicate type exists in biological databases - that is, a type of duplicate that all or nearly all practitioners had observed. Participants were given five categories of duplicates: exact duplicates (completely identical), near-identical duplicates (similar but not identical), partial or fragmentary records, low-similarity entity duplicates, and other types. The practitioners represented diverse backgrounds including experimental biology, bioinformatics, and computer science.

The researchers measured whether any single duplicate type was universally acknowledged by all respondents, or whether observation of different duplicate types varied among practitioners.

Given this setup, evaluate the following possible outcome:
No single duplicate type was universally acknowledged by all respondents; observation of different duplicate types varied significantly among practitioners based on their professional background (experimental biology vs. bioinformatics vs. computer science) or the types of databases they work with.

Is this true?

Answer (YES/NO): NO